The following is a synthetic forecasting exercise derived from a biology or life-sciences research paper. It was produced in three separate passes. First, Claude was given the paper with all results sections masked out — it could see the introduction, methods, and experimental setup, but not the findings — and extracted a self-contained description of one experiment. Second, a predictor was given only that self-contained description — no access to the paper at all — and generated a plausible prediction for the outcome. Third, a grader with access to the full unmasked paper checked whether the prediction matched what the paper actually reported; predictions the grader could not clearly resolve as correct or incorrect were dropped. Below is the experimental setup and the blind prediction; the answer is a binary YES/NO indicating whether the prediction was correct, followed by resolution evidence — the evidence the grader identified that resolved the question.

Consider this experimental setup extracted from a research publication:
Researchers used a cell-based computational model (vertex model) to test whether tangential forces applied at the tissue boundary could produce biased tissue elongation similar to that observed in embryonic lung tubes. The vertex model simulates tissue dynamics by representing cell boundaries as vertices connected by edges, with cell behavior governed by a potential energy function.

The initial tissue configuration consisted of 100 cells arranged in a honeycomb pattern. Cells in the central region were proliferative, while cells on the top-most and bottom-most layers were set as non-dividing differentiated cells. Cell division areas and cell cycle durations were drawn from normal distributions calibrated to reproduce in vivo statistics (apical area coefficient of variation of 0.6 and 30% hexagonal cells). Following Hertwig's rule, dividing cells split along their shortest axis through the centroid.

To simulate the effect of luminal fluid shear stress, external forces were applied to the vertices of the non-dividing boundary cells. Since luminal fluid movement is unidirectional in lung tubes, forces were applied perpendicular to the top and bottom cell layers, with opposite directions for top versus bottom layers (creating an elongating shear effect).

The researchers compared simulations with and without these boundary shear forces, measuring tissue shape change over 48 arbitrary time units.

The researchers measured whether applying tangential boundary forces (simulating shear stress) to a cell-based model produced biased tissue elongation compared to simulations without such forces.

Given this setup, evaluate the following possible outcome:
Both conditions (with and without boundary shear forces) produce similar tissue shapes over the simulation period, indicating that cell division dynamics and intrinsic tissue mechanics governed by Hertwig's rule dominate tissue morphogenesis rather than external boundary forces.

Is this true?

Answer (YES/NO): NO